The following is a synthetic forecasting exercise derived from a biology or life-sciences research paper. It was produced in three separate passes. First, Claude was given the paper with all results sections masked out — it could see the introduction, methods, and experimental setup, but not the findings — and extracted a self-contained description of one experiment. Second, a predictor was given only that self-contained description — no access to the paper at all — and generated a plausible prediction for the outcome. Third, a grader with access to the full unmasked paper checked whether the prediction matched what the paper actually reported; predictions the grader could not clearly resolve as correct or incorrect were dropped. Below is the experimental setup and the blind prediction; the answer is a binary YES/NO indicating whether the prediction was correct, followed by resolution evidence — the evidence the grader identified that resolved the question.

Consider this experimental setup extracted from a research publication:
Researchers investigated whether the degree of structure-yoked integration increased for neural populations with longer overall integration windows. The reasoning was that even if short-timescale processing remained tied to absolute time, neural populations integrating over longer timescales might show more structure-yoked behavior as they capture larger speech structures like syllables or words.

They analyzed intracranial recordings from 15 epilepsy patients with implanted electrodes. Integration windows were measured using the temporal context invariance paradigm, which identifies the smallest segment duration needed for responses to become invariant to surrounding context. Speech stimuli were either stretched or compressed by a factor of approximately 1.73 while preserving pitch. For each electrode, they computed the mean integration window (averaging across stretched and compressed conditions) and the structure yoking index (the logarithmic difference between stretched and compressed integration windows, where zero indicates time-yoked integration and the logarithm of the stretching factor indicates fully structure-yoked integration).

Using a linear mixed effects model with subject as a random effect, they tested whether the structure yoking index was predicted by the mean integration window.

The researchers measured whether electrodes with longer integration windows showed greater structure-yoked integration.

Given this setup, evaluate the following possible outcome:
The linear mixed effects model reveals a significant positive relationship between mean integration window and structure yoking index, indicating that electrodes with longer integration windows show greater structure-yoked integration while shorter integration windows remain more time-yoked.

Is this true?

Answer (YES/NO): NO